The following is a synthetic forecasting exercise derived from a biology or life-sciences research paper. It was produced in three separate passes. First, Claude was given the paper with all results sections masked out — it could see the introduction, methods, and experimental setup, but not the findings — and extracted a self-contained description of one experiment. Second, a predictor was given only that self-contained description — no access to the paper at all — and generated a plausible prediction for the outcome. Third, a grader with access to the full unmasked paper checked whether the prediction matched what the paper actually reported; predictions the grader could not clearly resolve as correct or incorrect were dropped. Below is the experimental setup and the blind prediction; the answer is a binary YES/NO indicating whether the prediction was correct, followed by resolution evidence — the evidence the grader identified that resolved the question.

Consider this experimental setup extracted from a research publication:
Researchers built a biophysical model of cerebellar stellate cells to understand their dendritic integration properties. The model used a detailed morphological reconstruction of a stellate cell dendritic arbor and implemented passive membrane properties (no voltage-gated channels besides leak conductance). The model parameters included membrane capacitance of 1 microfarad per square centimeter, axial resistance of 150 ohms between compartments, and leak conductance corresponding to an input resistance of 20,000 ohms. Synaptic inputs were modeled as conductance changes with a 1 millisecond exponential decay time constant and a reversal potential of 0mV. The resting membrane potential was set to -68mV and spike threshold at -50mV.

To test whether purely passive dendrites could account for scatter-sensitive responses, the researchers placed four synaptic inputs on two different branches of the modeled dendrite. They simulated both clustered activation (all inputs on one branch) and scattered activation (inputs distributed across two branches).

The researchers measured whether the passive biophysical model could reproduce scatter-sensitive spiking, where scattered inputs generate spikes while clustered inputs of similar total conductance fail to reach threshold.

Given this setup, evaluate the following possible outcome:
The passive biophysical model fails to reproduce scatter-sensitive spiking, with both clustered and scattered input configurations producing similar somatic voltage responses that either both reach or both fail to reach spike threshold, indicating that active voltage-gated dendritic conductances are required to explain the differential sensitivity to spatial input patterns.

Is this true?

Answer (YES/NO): NO